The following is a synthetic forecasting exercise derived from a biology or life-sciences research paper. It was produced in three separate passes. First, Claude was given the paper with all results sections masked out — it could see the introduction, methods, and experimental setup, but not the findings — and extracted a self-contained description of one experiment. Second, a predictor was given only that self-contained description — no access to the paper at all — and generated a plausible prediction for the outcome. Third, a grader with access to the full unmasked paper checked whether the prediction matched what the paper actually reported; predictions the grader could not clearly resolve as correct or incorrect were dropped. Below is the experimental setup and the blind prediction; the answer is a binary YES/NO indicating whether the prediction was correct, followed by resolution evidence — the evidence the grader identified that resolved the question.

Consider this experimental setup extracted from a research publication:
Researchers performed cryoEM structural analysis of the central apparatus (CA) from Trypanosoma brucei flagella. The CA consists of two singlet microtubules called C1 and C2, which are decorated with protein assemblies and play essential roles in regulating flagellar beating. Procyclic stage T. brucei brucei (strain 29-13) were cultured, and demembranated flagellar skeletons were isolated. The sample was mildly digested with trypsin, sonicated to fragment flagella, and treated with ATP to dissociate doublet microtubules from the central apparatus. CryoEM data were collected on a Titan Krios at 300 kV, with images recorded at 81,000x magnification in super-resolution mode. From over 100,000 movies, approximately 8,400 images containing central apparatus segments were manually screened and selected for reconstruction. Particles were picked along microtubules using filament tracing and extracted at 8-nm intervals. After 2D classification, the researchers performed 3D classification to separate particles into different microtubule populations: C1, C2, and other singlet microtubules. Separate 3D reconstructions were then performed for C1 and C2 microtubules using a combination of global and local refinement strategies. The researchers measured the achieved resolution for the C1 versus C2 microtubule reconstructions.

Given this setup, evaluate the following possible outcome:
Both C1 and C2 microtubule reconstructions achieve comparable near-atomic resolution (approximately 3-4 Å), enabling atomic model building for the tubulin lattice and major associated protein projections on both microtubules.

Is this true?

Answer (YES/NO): NO